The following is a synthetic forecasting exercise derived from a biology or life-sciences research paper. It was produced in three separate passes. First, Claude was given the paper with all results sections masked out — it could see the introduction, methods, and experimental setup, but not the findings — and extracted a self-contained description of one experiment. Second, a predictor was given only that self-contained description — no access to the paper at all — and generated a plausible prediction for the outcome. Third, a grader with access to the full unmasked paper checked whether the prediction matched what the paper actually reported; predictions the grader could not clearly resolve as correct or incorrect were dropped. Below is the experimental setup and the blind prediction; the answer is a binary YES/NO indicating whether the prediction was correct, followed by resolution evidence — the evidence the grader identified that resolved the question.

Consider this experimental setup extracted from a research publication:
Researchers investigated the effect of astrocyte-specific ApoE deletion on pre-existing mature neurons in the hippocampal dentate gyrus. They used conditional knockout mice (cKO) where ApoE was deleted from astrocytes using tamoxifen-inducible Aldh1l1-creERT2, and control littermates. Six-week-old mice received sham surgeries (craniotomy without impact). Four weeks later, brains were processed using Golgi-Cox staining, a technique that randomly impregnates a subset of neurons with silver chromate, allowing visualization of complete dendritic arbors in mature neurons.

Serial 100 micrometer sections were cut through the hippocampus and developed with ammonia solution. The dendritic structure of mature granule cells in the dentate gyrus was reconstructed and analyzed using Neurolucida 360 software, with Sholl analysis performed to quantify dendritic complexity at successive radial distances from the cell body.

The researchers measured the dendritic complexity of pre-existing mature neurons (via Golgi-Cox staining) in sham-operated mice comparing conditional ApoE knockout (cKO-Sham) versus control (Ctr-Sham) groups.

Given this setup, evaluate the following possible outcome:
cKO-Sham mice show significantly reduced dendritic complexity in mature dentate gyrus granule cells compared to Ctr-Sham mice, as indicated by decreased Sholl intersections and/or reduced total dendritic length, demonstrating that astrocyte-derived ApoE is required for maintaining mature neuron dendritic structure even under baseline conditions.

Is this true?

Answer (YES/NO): NO